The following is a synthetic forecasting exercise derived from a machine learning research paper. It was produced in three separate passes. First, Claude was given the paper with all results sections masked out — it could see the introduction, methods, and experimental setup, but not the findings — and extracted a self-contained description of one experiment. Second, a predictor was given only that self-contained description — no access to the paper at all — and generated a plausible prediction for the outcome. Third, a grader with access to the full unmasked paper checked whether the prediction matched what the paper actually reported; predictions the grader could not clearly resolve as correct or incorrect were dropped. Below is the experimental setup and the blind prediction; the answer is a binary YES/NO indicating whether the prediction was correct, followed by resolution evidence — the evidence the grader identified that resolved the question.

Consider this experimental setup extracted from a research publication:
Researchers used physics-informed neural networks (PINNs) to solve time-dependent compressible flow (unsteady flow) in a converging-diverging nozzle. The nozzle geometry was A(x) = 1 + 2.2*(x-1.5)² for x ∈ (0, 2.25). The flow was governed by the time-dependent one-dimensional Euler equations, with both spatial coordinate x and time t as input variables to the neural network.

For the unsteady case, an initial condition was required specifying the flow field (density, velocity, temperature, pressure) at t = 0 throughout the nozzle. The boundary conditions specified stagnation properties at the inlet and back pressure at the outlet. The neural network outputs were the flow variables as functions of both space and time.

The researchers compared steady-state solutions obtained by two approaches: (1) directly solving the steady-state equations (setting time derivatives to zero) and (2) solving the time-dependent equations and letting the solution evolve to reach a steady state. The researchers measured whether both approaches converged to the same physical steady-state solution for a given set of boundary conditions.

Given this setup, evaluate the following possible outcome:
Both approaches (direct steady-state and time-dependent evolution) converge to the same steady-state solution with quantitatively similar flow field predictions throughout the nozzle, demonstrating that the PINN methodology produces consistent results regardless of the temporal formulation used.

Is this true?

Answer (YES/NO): YES